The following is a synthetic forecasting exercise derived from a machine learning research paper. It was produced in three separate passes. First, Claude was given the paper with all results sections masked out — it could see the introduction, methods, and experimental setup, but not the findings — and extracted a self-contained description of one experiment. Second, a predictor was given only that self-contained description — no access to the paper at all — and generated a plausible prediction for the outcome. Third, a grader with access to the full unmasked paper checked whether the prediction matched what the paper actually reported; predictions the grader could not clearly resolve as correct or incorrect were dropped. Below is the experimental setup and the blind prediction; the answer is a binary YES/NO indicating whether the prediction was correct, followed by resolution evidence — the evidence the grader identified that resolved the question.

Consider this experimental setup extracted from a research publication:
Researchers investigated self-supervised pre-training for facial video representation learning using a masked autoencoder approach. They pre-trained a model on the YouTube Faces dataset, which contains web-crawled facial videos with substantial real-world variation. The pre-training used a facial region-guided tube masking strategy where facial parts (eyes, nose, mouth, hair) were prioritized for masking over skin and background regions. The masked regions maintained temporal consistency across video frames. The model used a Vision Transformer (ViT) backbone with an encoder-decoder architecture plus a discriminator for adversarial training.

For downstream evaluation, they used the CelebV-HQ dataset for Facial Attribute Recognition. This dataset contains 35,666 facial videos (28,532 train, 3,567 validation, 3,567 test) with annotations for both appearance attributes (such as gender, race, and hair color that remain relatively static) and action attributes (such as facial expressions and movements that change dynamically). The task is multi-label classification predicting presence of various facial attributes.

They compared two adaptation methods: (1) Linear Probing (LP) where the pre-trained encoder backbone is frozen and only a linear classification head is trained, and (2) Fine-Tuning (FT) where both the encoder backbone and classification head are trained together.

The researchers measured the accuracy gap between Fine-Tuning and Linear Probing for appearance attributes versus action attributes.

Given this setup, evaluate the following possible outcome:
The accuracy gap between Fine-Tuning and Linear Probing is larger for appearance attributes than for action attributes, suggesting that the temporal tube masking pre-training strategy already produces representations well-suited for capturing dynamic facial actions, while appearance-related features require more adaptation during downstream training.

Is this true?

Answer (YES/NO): YES